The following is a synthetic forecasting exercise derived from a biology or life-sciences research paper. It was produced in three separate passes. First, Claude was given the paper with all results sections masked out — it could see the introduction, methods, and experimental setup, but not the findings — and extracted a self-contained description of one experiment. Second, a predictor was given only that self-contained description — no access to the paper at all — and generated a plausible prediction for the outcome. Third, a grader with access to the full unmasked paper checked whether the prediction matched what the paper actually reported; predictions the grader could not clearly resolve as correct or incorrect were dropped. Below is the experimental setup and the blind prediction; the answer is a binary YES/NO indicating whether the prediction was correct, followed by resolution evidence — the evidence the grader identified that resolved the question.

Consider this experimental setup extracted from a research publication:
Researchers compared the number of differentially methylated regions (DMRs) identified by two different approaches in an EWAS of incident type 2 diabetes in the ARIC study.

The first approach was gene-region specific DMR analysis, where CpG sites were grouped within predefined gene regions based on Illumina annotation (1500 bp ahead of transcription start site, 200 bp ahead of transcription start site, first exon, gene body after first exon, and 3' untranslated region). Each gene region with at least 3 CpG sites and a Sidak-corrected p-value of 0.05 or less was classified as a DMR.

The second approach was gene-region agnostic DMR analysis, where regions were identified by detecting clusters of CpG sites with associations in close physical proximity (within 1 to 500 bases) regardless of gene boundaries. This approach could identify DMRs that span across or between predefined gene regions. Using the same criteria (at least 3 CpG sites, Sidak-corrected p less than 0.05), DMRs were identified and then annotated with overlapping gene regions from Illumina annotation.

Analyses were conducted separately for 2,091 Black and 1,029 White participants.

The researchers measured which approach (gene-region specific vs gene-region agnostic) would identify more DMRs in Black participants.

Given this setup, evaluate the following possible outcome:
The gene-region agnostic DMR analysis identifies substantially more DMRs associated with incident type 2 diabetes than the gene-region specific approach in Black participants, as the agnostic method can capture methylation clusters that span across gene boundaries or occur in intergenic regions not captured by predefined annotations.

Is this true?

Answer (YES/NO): NO